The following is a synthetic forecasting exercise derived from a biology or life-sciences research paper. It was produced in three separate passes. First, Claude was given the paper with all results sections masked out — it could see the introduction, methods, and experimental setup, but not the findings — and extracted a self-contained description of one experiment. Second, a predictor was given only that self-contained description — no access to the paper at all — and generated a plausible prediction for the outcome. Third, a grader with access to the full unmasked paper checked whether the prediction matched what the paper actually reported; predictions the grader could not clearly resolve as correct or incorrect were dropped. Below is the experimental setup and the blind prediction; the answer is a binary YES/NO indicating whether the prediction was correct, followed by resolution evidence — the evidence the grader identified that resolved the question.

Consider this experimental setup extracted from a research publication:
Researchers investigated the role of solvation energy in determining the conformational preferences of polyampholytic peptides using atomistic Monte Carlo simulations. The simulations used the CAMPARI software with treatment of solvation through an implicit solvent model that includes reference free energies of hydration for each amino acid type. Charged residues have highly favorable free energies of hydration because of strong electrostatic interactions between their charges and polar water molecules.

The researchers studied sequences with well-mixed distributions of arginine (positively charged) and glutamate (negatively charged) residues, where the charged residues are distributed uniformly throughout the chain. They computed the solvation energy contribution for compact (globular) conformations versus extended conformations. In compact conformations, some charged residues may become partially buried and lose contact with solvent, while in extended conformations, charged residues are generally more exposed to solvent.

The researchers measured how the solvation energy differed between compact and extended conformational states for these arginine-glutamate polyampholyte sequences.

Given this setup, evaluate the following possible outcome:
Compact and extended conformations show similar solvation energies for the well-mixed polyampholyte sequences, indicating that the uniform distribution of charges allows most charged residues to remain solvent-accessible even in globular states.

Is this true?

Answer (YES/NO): NO